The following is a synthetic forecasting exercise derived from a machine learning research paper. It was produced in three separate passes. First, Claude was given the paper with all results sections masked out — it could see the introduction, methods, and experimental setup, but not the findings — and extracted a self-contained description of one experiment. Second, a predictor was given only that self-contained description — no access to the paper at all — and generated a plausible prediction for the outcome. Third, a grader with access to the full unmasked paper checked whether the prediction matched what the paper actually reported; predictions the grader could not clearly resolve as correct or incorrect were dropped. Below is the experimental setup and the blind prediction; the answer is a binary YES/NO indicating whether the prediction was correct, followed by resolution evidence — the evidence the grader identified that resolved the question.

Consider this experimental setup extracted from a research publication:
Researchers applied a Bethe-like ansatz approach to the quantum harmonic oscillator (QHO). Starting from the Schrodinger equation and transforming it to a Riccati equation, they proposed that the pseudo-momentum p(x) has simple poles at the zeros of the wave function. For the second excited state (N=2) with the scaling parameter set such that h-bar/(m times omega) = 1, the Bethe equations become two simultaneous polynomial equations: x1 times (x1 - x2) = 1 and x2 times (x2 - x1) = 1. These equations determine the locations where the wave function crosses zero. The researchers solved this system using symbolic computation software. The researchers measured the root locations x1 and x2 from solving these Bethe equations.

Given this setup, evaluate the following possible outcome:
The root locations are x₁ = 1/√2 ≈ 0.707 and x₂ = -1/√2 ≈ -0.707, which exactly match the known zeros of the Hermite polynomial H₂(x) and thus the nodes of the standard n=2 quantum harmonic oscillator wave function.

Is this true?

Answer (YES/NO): NO